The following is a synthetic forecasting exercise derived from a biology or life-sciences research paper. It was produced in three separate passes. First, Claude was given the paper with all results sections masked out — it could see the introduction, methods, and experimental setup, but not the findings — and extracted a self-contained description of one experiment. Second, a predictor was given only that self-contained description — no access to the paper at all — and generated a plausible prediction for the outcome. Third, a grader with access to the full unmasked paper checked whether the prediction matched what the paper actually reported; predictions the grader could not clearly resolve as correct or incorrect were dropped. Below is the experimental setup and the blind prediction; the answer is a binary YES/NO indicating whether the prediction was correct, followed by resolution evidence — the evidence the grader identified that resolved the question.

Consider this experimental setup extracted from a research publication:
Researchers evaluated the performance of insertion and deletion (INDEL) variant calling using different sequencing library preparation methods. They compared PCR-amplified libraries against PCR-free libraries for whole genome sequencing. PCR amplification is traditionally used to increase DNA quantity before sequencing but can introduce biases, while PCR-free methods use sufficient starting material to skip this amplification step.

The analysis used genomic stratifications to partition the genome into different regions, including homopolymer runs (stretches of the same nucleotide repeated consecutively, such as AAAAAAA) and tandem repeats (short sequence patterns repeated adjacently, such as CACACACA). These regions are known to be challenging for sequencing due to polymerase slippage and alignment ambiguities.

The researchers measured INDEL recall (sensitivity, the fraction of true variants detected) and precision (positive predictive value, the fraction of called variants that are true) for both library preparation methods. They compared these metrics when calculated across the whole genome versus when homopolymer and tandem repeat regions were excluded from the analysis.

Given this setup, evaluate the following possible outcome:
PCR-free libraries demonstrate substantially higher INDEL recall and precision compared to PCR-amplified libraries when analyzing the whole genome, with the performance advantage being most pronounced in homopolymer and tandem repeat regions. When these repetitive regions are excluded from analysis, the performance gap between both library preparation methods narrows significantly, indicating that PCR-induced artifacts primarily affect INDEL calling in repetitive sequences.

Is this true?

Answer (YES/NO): YES